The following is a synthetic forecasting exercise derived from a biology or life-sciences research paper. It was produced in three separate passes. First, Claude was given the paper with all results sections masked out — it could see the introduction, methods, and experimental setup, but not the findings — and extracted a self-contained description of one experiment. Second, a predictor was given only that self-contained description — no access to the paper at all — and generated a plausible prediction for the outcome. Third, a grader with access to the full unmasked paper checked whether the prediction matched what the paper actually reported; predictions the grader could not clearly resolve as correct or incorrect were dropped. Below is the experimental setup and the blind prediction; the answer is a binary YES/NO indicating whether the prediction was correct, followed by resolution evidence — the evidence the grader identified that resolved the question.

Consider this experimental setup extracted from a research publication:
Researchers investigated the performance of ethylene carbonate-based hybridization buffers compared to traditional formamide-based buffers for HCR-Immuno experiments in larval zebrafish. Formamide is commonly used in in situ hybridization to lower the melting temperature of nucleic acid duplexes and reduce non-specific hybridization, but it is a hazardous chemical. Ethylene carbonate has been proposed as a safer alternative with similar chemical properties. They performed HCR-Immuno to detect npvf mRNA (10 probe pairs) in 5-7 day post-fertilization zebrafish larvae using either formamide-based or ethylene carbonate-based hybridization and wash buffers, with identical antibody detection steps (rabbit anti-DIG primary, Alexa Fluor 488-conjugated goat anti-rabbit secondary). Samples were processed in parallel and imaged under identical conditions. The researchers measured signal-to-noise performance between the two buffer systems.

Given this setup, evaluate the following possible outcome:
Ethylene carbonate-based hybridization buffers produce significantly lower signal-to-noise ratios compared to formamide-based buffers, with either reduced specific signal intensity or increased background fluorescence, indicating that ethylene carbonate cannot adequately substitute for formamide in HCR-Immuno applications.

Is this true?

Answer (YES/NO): NO